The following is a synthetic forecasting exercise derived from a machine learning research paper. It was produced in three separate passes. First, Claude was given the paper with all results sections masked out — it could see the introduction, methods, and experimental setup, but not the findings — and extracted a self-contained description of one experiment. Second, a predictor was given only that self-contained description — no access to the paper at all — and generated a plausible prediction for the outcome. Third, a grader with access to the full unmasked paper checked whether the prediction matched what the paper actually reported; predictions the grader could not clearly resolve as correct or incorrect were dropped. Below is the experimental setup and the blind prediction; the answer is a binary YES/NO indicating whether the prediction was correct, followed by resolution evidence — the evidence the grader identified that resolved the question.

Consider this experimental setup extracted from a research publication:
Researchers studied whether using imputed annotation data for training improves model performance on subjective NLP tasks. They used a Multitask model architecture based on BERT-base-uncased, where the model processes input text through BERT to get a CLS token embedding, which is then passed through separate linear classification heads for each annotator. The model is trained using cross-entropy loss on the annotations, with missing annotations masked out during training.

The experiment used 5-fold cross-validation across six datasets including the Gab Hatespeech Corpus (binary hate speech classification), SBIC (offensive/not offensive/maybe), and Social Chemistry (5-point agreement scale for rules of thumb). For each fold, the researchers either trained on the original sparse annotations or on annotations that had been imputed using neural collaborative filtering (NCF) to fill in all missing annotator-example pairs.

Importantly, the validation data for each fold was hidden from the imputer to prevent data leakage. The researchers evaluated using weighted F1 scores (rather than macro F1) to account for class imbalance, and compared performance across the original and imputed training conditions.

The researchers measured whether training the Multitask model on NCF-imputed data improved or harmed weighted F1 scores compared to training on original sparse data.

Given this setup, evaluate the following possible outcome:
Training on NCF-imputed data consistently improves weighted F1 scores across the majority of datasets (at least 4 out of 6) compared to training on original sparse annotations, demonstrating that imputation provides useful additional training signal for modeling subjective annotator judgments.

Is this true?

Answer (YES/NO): NO